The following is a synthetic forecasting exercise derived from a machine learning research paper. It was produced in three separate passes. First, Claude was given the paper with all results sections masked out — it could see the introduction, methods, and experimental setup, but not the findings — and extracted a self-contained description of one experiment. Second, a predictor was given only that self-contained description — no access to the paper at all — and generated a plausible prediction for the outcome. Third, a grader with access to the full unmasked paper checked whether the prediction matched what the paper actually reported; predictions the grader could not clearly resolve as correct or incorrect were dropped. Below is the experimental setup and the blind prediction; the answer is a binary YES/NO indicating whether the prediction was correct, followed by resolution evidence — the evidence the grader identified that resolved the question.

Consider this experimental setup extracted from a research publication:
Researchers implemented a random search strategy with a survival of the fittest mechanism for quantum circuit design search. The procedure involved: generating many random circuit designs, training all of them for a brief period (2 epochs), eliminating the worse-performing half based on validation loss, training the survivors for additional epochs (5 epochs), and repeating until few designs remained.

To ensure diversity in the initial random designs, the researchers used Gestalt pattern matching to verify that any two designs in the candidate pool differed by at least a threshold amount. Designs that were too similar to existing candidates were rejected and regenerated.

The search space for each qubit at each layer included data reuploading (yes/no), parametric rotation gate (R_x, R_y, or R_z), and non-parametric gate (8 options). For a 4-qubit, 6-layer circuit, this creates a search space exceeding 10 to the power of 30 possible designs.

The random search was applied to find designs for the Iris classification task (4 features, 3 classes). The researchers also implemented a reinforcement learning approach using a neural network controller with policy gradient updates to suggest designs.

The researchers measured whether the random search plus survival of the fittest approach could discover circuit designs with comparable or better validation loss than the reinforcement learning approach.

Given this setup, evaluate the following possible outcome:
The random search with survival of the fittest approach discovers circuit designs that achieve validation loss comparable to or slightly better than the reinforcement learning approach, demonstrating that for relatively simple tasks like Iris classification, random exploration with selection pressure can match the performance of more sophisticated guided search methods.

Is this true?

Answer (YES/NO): NO